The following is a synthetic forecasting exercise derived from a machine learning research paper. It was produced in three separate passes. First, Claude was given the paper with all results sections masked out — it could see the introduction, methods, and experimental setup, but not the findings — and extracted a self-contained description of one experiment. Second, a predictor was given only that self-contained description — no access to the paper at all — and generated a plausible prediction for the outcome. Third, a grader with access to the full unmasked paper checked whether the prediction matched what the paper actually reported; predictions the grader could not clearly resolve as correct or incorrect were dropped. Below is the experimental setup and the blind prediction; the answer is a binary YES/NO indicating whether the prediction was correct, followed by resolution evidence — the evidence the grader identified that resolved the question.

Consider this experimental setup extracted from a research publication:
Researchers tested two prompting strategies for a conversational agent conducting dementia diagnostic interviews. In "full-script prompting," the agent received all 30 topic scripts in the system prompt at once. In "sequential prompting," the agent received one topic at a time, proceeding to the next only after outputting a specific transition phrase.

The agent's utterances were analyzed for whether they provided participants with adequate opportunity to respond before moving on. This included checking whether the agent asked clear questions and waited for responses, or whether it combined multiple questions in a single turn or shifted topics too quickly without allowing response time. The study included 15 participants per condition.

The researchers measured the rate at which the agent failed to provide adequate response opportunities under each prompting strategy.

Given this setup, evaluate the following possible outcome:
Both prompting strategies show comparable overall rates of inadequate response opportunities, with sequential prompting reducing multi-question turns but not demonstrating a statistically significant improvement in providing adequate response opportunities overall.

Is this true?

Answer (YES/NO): NO